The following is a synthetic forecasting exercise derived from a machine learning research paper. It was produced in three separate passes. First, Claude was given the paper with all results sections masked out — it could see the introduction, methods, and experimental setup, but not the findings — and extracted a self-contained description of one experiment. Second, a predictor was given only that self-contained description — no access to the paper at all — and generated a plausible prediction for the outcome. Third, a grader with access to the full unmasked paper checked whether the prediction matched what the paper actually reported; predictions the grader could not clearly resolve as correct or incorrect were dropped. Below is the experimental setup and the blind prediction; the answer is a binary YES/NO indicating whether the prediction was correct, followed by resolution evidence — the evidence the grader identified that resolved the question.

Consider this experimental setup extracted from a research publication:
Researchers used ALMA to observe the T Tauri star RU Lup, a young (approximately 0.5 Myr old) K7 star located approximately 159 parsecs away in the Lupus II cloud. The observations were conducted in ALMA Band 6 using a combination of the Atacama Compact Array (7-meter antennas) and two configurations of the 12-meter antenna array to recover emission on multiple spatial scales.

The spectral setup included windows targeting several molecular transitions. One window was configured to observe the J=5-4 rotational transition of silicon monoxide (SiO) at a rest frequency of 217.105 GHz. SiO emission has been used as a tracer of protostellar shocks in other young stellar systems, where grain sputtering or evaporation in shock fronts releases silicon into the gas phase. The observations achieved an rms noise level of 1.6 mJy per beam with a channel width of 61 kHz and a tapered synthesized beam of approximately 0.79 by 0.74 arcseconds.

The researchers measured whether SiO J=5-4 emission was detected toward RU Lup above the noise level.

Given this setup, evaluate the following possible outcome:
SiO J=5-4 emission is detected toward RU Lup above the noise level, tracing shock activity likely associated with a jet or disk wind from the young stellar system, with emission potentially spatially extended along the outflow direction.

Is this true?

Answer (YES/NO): NO